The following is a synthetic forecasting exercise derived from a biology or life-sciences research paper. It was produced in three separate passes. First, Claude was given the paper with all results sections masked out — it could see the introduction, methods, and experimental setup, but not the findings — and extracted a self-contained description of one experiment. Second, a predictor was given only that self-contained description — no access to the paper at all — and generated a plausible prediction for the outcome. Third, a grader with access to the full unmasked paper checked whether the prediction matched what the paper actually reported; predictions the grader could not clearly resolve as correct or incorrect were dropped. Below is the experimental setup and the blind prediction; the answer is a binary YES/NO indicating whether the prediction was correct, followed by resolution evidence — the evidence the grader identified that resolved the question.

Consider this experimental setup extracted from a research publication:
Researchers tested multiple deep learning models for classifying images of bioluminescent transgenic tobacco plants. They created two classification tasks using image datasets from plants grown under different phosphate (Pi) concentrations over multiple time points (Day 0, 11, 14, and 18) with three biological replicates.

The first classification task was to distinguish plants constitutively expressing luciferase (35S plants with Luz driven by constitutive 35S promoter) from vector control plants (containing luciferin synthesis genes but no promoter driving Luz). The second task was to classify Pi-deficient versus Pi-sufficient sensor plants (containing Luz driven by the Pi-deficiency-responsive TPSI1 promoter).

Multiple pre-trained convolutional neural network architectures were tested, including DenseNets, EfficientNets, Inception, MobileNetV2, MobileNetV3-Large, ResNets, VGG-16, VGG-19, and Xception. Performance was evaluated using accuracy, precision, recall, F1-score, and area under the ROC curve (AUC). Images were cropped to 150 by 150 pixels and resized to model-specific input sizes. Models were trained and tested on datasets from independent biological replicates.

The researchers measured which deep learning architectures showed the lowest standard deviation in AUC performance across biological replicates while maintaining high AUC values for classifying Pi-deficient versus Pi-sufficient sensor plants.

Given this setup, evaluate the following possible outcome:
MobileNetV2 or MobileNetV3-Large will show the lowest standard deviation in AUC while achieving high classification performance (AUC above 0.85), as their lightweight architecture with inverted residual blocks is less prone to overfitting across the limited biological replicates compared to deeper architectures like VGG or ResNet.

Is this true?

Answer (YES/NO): NO